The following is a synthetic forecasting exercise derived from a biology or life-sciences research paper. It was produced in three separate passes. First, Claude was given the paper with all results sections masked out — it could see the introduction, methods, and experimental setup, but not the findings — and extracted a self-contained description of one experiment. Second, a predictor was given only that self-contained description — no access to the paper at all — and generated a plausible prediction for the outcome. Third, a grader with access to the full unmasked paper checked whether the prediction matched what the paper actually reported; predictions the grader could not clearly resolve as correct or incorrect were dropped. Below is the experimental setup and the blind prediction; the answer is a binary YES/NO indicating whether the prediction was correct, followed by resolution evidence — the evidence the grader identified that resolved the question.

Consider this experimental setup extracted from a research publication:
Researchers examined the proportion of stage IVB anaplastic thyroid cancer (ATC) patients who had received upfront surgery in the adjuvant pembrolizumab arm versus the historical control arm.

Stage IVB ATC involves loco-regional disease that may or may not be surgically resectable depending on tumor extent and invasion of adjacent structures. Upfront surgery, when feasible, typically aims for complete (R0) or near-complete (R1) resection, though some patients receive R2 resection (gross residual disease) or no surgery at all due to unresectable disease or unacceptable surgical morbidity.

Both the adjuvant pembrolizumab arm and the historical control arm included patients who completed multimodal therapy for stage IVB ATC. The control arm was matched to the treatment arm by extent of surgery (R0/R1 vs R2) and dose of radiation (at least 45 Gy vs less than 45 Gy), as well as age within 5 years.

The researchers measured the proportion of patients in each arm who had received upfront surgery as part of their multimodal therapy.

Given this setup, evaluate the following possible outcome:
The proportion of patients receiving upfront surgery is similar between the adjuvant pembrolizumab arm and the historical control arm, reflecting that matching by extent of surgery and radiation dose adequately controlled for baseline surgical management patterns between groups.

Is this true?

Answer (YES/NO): YES